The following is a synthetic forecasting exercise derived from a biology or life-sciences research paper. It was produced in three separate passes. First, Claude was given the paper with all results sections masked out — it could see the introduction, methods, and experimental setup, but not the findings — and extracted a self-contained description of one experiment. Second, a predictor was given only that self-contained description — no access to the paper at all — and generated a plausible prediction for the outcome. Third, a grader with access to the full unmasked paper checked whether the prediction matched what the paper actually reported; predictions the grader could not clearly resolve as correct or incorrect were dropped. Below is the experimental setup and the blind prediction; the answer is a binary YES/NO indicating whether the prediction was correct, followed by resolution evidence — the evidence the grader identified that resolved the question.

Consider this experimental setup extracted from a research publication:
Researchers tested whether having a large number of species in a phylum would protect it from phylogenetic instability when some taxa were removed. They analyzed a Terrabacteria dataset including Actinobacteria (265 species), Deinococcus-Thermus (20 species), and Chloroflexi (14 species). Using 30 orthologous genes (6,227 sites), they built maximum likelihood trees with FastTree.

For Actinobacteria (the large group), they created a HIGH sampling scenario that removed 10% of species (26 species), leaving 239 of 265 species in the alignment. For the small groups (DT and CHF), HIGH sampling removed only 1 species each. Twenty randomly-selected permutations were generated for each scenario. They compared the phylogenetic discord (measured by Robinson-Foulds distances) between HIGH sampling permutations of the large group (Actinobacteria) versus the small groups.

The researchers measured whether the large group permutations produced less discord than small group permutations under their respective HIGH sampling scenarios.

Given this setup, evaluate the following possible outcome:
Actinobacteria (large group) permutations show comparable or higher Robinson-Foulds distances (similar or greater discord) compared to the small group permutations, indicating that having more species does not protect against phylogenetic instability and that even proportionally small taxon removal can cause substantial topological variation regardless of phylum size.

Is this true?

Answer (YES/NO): YES